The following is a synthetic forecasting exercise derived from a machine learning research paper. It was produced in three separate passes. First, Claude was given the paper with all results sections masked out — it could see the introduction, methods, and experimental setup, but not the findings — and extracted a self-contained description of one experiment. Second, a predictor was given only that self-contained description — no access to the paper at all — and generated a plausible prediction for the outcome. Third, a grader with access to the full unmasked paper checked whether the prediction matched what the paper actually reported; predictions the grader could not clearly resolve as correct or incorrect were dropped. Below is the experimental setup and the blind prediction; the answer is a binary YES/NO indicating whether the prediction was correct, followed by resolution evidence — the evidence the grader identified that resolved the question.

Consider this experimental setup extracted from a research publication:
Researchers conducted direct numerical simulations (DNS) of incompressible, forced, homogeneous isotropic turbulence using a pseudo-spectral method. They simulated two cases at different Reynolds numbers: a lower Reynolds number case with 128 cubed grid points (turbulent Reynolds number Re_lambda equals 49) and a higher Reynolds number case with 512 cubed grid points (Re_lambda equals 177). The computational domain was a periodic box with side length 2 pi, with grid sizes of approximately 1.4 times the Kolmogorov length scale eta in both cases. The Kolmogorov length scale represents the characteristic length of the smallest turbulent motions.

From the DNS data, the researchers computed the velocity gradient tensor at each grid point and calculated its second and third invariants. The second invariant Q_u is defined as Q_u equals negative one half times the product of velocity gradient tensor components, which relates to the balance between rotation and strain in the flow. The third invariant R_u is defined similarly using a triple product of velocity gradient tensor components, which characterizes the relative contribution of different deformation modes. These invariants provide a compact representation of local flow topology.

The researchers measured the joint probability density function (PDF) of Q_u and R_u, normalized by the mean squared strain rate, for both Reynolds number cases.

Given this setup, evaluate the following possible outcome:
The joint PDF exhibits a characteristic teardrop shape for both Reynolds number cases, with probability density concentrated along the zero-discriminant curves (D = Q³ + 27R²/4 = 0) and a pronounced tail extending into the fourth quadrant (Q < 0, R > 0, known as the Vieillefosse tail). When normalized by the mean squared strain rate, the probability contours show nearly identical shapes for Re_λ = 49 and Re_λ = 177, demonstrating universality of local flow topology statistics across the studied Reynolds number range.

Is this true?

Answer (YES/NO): NO